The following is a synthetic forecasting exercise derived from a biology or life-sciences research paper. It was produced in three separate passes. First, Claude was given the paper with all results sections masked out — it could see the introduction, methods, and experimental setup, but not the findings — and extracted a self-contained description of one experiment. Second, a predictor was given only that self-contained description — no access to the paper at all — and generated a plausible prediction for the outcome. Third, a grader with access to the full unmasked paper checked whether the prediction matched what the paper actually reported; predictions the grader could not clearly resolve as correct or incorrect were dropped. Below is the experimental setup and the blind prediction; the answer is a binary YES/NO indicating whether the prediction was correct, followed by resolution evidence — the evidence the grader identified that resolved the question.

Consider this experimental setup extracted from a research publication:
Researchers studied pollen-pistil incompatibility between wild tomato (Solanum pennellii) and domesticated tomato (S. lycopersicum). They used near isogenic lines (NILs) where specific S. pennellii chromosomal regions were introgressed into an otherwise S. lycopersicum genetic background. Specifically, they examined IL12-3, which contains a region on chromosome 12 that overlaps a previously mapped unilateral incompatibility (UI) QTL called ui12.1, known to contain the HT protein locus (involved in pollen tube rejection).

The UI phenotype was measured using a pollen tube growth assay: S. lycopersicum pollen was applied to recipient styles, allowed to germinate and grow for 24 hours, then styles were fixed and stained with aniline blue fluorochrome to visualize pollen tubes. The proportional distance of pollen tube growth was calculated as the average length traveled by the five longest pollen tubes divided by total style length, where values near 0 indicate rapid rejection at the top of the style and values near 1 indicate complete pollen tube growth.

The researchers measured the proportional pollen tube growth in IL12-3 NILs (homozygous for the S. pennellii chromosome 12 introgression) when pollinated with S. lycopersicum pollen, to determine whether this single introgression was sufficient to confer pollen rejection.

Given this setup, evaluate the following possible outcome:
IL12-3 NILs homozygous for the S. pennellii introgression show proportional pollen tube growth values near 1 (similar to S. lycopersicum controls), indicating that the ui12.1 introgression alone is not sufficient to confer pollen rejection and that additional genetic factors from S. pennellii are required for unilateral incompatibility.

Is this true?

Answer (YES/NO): YES